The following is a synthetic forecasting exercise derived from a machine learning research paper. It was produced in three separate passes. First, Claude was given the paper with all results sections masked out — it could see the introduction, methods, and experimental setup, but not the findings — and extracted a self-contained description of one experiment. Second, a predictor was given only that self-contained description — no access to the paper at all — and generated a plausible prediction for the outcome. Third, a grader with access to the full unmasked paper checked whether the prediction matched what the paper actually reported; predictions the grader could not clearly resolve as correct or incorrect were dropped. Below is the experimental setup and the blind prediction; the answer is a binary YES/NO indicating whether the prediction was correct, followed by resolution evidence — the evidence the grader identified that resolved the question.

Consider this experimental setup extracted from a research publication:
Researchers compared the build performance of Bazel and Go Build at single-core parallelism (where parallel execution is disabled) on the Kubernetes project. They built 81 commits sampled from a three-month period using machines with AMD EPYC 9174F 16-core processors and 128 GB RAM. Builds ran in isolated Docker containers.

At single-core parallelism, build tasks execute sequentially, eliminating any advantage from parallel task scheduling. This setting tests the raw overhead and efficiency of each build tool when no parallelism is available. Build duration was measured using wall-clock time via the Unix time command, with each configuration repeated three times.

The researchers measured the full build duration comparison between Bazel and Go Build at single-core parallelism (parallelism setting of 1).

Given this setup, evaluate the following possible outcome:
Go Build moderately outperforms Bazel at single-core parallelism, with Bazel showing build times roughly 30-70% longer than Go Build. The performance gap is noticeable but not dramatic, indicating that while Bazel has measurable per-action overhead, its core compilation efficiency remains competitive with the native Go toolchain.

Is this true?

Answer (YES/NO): NO